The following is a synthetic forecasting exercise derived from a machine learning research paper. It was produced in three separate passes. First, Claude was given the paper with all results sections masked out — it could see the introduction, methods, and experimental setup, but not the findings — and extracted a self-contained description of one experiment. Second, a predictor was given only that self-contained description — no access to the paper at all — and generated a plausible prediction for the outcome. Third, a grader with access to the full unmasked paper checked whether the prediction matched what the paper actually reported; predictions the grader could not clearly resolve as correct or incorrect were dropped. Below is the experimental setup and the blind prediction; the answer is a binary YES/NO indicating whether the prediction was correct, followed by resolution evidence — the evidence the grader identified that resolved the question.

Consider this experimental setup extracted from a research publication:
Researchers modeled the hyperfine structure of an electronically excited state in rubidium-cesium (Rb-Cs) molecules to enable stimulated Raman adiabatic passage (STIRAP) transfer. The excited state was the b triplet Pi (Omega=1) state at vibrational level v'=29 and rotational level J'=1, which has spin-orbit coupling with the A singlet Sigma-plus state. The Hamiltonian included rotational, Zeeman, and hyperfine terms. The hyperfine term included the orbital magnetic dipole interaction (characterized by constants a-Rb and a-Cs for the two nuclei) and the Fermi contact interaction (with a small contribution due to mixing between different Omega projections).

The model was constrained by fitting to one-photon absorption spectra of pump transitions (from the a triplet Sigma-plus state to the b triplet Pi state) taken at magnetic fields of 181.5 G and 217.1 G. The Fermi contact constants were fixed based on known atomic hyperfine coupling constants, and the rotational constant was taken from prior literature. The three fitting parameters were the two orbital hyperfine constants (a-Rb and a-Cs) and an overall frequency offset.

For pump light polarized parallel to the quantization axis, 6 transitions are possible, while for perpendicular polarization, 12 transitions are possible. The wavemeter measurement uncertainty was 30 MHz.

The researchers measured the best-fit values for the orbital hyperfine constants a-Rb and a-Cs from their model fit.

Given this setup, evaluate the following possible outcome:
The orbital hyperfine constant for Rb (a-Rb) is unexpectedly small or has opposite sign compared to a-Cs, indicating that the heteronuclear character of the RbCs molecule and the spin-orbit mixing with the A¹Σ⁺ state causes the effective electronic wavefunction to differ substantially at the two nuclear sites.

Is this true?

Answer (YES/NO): NO